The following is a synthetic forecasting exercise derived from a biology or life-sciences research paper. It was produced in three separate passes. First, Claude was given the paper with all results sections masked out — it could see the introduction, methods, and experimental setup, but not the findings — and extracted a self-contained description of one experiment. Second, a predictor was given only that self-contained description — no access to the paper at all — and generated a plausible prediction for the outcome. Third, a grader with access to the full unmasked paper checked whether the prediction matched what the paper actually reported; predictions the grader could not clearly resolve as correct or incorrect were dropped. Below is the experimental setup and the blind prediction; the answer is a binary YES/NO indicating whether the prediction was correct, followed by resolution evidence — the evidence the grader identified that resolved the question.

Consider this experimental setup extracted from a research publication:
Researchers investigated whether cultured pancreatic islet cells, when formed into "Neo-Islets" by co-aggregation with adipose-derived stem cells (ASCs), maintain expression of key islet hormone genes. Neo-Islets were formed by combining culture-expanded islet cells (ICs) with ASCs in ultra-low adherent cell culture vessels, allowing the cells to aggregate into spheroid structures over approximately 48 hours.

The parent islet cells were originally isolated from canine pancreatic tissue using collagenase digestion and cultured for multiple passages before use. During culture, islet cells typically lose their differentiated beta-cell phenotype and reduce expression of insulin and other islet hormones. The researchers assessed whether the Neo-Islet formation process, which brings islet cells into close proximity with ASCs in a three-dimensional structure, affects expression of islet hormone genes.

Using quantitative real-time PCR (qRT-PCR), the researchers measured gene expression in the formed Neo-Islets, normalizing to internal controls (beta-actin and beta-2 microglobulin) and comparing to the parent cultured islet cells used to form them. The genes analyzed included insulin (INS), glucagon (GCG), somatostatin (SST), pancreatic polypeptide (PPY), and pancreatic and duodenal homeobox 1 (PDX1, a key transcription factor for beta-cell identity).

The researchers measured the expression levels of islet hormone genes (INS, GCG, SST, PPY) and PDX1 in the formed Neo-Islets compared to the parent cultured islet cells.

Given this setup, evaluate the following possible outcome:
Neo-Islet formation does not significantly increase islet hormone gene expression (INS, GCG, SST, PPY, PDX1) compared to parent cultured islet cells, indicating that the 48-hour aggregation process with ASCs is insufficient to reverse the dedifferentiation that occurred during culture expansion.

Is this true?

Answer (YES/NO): YES